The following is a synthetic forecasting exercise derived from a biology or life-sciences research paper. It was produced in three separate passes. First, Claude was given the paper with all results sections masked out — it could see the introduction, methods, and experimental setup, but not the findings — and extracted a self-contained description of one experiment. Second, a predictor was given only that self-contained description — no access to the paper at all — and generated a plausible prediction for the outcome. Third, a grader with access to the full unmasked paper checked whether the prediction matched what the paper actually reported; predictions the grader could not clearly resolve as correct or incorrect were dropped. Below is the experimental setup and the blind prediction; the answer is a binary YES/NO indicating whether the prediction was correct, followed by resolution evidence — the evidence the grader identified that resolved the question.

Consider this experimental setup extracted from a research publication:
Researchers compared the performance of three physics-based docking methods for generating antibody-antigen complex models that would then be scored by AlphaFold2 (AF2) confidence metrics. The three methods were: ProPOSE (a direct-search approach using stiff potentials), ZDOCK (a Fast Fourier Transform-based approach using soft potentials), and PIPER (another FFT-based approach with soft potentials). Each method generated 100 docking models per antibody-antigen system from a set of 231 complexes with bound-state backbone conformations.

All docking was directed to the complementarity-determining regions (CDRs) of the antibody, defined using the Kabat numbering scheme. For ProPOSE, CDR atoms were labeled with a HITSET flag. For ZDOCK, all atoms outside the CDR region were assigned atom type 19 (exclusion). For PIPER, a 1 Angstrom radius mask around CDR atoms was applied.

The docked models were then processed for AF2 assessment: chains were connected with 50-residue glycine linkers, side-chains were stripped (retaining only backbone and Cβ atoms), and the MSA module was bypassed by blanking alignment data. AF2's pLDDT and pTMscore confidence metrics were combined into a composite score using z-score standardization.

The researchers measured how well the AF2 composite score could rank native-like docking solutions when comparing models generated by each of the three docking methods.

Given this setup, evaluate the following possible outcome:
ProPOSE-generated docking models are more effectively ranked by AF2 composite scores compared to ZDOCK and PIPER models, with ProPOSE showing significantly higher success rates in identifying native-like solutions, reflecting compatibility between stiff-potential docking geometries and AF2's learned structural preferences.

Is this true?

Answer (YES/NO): NO